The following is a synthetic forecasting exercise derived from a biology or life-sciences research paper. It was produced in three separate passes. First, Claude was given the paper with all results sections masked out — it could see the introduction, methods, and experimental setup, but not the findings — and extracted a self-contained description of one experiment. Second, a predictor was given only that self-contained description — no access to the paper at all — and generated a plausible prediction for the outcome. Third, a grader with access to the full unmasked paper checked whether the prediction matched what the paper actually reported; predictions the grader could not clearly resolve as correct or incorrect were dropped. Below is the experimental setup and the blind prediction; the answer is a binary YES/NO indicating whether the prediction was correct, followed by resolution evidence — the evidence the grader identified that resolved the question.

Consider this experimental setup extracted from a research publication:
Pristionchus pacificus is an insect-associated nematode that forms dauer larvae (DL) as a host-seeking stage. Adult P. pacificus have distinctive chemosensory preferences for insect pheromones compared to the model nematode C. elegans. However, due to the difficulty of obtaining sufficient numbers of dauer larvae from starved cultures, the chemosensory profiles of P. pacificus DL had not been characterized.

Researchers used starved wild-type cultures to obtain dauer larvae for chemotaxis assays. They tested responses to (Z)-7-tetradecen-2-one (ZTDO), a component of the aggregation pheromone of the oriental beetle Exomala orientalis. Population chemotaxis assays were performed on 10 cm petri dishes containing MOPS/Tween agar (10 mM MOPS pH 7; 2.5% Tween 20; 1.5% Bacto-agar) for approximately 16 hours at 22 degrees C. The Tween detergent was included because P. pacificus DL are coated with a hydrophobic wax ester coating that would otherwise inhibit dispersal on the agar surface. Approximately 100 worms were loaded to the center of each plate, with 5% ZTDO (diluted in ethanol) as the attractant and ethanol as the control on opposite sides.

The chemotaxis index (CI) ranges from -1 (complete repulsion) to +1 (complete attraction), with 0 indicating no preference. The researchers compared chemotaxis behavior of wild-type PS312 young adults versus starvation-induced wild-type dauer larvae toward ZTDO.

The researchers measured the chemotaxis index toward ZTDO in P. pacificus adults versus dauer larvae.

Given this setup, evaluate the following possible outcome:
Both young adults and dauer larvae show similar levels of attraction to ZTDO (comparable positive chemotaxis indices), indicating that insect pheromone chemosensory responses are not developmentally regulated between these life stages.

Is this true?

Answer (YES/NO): NO